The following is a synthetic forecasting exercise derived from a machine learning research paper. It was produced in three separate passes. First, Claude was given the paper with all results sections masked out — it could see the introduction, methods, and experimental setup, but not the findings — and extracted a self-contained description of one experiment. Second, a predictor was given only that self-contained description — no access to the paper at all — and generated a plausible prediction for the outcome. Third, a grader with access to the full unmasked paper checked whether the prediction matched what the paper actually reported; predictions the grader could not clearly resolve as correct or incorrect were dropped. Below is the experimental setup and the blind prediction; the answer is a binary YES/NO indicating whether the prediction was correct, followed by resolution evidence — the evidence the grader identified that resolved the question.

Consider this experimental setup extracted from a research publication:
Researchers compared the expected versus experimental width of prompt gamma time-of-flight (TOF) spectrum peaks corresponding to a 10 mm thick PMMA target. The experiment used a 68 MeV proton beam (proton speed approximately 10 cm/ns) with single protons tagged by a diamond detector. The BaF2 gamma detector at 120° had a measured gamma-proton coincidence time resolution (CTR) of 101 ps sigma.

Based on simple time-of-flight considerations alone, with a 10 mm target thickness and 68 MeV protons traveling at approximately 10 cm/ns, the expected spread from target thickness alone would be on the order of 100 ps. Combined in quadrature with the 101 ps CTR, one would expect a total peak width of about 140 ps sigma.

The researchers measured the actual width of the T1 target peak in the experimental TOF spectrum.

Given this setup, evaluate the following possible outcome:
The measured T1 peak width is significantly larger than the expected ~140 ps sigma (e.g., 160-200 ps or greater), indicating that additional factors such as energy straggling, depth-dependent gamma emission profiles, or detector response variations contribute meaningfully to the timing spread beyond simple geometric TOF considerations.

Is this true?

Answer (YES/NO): NO